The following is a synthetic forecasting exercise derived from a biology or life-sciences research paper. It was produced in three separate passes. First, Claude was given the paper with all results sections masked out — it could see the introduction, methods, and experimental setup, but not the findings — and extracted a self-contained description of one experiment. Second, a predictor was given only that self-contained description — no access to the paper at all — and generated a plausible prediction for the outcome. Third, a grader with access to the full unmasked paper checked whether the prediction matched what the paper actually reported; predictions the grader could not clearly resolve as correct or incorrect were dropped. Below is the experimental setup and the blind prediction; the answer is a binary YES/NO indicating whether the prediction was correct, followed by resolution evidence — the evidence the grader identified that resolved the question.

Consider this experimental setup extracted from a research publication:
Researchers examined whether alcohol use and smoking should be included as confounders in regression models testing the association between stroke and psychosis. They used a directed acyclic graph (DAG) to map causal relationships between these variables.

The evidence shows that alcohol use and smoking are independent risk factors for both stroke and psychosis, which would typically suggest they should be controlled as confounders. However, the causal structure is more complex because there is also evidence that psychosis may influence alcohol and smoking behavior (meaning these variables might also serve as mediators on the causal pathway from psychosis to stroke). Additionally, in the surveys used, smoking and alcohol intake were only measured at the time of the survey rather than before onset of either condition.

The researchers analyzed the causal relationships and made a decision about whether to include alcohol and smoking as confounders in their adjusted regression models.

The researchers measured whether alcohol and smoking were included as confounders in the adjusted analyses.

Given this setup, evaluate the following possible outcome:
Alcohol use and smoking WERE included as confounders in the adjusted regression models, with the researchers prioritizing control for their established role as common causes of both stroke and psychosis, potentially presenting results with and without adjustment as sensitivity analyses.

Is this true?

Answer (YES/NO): NO